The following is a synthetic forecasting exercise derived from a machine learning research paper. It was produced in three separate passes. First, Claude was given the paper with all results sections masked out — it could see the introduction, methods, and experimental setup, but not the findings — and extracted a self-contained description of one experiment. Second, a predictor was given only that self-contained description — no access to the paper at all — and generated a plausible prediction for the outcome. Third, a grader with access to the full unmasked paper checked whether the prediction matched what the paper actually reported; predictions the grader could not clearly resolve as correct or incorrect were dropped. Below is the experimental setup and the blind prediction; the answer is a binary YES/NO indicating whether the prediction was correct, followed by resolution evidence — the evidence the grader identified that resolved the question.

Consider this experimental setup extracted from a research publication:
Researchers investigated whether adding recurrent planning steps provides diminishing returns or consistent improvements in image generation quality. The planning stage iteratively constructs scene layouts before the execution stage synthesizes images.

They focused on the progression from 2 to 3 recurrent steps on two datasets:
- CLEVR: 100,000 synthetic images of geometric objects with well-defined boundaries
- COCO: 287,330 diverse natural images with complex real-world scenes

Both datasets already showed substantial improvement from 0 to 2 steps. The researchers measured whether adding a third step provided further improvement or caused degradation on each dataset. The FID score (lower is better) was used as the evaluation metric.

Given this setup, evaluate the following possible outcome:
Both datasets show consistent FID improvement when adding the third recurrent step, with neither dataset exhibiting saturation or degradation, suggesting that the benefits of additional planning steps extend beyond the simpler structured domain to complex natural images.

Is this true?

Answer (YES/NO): NO